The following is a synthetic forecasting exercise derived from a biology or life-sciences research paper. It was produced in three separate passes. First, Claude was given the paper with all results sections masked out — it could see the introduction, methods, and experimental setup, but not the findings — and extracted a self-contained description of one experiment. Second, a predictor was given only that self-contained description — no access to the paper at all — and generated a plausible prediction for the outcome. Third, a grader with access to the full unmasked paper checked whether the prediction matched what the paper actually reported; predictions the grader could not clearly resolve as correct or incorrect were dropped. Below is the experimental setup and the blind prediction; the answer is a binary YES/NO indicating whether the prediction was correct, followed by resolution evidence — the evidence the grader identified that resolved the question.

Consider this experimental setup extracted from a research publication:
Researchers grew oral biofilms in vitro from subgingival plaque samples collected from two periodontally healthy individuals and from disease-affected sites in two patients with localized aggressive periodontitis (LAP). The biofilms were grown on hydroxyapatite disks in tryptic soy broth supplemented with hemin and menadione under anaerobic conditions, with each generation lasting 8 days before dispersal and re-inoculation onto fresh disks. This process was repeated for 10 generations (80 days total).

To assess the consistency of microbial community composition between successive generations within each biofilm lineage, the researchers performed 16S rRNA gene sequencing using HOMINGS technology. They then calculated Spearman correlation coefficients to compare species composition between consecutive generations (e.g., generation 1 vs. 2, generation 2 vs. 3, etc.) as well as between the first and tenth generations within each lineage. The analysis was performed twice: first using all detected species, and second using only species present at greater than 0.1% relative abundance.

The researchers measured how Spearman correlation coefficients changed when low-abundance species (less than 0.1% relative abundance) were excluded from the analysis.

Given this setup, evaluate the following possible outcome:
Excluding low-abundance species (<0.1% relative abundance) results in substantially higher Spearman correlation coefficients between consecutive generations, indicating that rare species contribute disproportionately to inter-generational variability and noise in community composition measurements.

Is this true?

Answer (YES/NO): YES